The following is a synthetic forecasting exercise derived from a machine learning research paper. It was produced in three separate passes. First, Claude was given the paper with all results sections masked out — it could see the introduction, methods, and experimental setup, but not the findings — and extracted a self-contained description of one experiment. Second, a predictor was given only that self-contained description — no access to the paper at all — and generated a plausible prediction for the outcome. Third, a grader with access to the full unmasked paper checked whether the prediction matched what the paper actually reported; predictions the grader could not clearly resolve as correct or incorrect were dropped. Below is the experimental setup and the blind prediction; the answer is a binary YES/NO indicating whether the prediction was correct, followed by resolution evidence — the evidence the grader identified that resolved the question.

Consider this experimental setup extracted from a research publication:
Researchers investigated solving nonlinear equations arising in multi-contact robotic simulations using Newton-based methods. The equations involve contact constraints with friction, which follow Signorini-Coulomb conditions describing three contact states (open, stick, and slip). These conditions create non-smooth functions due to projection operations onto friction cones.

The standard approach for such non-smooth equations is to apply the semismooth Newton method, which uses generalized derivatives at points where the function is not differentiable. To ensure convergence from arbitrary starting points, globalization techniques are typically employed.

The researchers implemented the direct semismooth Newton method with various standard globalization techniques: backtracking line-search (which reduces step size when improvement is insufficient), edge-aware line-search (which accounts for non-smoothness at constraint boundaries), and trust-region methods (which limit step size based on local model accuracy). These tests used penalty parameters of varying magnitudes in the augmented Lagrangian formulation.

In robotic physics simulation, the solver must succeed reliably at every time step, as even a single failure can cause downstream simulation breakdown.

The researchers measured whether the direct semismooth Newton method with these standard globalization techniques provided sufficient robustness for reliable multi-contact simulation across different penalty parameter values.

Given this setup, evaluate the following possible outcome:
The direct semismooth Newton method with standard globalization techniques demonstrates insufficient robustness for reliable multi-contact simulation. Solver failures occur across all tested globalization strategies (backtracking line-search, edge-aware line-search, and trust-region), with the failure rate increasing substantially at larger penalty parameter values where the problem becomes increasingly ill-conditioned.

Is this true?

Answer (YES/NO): YES